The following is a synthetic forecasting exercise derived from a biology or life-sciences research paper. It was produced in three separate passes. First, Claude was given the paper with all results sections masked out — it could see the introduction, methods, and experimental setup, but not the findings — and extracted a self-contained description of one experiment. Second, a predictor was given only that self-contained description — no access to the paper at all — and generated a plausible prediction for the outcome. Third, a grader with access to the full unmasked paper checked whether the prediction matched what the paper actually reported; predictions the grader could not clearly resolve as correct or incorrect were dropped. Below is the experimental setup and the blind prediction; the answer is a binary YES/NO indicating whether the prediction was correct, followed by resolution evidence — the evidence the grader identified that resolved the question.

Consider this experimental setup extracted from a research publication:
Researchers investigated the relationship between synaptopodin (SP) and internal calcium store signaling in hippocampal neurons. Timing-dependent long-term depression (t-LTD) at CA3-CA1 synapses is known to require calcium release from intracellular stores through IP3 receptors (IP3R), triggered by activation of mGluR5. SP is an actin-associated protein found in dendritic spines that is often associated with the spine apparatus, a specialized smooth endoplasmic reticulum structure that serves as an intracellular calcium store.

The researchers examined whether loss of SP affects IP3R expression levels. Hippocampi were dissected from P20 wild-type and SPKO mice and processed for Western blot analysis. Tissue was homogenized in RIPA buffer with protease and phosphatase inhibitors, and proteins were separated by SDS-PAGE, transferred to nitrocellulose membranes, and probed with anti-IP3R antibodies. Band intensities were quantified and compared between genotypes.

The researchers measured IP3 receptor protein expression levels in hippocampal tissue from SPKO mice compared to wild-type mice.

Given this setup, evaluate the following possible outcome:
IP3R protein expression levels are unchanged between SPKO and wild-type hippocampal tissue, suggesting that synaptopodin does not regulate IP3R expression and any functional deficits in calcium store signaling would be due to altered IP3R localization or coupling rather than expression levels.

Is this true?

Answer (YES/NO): NO